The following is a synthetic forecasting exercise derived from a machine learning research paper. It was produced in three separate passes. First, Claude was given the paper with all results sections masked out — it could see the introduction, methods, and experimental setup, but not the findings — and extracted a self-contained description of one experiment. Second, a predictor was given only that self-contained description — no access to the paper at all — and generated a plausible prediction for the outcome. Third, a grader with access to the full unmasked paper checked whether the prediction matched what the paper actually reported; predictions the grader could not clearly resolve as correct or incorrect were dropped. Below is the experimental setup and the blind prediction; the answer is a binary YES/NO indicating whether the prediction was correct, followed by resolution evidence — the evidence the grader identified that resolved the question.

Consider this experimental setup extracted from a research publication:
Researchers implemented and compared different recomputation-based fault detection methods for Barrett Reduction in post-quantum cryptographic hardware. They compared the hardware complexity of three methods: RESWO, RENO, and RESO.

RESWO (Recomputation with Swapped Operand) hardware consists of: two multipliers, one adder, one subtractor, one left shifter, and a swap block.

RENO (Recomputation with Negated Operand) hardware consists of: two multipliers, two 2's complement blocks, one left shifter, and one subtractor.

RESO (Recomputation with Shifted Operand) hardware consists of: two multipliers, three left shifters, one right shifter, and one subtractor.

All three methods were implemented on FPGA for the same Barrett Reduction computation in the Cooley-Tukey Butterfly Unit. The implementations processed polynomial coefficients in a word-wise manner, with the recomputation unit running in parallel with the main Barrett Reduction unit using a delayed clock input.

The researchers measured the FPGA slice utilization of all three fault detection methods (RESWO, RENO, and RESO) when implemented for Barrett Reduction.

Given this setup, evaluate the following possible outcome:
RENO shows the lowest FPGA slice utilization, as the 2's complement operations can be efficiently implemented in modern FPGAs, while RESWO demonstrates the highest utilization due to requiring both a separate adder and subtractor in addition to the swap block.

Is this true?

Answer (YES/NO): NO